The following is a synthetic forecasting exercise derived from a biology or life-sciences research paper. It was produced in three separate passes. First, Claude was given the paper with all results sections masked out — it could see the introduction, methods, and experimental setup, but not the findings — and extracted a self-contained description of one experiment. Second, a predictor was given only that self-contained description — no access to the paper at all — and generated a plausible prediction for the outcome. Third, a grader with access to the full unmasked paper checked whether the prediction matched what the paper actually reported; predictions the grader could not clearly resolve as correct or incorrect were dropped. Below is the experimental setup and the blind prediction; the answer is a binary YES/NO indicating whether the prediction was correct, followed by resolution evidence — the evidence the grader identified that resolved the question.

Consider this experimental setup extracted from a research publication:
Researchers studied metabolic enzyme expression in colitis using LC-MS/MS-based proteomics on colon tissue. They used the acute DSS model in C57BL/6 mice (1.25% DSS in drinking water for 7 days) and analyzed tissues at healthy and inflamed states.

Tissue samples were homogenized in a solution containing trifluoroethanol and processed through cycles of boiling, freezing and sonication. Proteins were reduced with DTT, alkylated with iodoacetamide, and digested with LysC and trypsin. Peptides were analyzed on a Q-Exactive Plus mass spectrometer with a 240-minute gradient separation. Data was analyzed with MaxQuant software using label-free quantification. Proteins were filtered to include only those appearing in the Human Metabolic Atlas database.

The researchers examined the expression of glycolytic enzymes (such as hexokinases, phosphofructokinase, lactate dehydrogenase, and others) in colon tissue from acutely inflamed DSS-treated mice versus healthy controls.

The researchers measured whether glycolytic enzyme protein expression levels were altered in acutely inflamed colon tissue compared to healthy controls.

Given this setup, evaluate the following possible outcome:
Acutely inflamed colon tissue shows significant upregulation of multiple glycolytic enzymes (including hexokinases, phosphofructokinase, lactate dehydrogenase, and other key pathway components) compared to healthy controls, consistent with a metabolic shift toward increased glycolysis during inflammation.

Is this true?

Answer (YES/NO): NO